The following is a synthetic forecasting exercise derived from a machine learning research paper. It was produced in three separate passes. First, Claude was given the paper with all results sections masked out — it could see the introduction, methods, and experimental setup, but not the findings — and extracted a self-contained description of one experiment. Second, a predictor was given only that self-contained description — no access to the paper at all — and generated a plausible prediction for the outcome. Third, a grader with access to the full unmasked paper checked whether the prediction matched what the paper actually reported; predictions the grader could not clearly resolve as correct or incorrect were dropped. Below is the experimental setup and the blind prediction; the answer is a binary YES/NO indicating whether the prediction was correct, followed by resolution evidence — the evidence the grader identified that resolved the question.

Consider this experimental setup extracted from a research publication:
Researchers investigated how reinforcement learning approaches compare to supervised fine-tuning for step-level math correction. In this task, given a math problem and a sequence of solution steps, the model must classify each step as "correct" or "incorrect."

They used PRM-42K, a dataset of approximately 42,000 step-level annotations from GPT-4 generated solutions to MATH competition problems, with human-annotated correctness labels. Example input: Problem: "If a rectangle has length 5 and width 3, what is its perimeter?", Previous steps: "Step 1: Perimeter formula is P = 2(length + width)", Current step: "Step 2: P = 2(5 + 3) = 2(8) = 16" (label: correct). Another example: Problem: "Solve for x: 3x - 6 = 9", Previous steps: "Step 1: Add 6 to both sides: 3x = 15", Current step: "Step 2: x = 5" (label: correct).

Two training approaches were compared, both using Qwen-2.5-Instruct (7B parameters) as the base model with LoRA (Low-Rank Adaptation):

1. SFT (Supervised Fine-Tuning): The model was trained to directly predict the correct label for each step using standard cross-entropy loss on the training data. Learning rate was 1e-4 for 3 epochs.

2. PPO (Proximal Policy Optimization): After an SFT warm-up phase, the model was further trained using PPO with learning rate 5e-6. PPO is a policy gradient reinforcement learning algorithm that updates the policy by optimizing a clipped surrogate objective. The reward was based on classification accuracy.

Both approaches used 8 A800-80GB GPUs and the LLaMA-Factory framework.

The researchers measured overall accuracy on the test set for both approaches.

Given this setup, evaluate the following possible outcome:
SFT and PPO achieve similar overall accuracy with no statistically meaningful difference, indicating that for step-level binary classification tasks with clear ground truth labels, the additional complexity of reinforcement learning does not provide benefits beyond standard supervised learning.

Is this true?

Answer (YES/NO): NO